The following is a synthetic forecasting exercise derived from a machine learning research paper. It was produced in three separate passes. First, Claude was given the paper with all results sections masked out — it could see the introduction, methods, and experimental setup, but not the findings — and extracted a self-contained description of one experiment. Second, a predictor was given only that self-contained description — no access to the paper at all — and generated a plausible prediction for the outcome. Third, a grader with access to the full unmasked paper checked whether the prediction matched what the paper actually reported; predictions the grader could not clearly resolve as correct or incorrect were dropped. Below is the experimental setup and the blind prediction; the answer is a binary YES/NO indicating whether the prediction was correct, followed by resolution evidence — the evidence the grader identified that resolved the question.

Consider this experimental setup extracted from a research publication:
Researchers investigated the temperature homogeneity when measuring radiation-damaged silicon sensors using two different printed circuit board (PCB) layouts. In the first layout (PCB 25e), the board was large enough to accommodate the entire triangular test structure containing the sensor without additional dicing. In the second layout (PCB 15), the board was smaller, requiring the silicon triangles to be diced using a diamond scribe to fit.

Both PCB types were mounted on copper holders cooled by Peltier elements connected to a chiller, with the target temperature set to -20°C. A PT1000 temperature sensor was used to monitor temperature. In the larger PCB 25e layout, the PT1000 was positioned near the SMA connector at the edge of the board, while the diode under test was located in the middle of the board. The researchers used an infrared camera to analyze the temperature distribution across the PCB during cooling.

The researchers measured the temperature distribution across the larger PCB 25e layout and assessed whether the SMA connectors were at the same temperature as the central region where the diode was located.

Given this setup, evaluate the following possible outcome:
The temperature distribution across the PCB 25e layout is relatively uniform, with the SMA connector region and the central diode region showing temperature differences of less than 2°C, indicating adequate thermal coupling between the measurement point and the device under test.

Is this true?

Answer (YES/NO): NO